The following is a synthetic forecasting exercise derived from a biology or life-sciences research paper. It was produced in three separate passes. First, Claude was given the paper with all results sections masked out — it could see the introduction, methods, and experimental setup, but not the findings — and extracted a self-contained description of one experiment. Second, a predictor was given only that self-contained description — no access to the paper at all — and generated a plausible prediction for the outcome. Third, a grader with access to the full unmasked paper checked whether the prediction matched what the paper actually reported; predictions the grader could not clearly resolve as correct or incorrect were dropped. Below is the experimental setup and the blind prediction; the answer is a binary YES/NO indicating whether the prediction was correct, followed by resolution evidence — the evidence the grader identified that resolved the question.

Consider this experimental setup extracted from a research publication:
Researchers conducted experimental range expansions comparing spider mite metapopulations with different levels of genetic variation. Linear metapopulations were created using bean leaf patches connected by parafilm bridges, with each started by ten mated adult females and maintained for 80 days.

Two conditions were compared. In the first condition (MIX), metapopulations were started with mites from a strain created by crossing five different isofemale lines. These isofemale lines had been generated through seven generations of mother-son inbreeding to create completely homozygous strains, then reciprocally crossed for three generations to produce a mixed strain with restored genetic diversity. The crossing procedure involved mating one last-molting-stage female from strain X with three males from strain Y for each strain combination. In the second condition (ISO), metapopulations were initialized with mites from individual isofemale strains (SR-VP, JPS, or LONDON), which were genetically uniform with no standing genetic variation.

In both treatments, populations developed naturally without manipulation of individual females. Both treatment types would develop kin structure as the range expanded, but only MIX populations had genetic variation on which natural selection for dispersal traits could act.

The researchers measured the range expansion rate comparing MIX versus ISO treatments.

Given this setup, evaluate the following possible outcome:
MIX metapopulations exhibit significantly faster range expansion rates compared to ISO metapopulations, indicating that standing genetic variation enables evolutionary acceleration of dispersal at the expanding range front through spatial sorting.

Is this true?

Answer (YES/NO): NO